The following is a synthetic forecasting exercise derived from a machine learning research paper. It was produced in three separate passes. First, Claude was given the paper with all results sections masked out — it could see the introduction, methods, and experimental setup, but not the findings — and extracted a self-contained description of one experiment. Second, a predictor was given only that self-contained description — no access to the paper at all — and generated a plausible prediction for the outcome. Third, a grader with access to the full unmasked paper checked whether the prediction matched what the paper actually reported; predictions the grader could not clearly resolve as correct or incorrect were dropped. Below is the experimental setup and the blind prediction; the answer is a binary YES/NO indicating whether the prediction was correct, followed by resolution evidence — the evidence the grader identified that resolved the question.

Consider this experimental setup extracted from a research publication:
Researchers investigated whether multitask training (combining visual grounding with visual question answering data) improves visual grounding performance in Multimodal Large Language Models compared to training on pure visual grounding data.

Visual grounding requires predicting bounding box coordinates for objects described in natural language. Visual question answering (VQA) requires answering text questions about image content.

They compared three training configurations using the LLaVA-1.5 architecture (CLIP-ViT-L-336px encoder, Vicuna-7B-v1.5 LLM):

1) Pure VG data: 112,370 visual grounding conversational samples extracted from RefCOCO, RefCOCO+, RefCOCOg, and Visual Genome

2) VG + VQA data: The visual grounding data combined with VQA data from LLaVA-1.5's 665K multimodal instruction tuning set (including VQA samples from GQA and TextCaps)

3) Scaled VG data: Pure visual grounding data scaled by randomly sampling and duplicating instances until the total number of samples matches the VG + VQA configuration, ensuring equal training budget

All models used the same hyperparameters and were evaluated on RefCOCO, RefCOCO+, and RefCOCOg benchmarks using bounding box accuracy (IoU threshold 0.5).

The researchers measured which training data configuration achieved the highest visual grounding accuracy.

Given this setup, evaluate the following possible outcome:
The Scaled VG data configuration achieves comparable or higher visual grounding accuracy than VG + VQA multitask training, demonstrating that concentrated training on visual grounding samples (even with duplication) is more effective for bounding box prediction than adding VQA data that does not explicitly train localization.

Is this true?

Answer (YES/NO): YES